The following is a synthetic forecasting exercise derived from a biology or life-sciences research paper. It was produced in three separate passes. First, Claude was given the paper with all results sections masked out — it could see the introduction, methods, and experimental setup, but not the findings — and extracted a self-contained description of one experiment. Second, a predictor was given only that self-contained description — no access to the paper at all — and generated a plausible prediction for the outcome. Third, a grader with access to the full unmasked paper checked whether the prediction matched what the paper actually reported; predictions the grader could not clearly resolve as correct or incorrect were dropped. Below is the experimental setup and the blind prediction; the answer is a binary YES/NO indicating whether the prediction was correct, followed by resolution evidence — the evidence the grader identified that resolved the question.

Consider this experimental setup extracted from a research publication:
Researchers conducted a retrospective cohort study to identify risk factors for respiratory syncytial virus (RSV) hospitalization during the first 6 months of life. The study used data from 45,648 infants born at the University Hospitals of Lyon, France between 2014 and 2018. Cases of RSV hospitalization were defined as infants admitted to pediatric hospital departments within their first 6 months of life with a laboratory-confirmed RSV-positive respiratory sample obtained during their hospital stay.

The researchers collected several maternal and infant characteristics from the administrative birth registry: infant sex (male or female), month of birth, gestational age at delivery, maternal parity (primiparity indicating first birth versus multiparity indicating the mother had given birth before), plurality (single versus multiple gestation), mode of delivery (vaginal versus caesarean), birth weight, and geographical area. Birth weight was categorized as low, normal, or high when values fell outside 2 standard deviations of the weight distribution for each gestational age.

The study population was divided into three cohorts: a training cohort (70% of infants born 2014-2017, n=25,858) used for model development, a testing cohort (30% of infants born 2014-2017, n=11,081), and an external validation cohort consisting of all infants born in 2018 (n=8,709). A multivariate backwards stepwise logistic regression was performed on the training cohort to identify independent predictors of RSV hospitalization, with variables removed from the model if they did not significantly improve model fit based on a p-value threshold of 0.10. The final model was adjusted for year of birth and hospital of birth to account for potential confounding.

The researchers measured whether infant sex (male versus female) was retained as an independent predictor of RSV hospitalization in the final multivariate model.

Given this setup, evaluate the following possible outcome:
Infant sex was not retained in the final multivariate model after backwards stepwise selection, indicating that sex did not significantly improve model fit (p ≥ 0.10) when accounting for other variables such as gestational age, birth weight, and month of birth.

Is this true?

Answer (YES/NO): YES